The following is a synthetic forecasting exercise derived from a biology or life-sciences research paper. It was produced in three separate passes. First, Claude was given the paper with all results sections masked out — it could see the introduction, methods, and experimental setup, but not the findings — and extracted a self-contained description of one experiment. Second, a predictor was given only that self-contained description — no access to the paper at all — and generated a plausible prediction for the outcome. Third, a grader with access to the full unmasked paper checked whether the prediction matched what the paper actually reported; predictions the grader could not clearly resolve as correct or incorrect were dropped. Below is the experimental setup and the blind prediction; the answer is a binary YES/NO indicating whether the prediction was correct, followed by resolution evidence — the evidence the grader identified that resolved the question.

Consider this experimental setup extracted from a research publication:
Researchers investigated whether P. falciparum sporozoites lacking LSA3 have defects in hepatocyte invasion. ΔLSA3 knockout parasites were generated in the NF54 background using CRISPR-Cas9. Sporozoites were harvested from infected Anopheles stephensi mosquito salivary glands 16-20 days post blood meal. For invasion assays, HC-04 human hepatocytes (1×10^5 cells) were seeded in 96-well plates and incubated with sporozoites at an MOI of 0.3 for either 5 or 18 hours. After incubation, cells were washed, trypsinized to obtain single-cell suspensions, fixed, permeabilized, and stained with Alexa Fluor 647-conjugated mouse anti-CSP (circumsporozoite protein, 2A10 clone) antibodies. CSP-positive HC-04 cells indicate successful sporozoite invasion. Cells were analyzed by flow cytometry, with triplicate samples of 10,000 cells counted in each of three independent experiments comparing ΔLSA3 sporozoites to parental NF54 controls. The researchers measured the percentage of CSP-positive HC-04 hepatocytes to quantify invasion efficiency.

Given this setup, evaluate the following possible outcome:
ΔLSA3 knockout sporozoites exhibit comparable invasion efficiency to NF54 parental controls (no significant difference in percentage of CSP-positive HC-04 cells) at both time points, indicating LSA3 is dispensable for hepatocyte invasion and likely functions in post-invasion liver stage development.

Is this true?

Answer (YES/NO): YES